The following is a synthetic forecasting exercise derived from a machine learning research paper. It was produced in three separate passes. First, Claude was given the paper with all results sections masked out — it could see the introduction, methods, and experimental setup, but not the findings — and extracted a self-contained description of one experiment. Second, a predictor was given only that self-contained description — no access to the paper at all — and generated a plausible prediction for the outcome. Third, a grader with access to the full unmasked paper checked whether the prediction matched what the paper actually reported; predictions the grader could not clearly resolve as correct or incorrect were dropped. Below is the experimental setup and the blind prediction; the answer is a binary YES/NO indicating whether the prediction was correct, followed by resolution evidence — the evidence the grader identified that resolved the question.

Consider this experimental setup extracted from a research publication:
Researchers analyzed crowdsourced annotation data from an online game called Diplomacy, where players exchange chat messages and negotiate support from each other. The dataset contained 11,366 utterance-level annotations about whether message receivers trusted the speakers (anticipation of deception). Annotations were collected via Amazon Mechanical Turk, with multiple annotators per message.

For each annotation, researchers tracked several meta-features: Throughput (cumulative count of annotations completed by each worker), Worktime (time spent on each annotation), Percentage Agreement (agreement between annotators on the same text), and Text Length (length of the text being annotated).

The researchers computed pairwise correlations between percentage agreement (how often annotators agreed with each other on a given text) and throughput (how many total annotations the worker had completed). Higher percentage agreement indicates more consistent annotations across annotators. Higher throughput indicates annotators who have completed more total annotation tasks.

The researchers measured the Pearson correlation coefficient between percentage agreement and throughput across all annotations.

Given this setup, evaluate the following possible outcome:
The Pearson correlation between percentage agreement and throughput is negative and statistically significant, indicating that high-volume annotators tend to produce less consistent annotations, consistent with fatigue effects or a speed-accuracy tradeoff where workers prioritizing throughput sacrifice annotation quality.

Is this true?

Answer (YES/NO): YES